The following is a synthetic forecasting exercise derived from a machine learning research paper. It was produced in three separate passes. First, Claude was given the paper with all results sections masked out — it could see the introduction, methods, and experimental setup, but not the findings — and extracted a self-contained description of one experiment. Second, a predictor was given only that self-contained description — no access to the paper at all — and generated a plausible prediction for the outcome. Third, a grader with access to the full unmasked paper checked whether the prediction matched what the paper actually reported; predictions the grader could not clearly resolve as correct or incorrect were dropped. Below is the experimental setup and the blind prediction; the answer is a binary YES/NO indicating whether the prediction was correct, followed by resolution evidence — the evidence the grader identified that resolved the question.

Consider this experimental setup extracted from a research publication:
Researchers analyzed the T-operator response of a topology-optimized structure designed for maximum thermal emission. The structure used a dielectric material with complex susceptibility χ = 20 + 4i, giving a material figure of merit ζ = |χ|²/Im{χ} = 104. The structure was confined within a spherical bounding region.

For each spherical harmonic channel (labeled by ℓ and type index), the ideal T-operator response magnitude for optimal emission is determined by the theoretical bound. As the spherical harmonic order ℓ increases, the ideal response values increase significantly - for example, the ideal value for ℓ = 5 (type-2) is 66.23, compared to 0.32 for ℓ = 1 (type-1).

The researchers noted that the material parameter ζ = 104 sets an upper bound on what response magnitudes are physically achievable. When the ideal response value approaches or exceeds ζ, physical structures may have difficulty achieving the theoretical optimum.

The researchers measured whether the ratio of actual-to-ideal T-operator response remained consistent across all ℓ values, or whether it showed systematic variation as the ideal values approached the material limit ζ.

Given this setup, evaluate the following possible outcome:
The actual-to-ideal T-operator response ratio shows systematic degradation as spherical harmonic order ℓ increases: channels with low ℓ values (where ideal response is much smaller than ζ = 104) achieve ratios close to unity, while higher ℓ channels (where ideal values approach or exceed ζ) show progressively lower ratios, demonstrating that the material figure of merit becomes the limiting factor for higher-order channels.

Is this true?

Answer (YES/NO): YES